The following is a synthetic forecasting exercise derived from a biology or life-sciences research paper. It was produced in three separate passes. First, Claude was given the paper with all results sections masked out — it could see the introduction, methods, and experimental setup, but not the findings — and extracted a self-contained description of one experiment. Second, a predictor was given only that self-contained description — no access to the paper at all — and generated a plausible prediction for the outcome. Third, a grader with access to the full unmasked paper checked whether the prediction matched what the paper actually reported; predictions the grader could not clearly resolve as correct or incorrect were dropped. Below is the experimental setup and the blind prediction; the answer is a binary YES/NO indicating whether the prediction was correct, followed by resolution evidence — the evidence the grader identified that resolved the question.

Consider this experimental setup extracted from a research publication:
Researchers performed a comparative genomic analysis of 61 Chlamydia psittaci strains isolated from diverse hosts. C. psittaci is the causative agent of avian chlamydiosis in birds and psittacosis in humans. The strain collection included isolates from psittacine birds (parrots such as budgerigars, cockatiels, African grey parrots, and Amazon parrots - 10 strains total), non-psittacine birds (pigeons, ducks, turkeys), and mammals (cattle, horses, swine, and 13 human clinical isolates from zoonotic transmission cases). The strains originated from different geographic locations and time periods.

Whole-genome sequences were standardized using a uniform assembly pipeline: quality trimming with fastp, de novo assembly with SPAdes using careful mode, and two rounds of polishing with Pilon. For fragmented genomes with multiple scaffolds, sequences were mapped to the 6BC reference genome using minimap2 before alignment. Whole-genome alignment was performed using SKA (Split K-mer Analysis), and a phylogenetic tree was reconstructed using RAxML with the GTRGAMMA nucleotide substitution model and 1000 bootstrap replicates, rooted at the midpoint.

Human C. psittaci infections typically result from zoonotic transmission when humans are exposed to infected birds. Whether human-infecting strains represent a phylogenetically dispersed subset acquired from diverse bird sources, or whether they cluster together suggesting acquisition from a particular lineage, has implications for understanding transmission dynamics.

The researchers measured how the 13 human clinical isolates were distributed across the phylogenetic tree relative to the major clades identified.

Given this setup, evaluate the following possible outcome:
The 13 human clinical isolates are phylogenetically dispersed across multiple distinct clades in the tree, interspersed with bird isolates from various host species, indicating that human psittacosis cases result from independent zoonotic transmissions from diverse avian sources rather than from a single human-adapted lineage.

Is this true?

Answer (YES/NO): NO